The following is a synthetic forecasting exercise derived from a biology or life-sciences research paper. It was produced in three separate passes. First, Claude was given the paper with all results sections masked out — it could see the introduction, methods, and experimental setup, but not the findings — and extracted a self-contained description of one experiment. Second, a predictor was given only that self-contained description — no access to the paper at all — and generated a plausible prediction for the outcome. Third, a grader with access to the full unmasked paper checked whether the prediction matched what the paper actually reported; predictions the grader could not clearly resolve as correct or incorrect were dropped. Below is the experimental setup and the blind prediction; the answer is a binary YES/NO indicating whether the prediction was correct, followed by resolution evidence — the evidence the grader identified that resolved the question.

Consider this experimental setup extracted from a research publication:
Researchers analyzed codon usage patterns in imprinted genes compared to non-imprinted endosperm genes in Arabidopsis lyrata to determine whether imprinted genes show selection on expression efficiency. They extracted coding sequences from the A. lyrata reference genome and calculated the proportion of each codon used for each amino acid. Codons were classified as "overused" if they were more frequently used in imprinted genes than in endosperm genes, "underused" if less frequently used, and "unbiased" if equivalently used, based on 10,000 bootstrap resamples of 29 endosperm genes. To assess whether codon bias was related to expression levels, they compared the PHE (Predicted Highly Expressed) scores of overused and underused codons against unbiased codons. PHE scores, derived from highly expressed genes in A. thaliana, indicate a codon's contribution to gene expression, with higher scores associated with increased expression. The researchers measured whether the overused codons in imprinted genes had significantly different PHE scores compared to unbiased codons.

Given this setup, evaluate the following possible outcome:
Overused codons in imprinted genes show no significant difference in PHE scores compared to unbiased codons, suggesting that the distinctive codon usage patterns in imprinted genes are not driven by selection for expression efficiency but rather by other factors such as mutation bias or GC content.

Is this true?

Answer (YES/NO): YES